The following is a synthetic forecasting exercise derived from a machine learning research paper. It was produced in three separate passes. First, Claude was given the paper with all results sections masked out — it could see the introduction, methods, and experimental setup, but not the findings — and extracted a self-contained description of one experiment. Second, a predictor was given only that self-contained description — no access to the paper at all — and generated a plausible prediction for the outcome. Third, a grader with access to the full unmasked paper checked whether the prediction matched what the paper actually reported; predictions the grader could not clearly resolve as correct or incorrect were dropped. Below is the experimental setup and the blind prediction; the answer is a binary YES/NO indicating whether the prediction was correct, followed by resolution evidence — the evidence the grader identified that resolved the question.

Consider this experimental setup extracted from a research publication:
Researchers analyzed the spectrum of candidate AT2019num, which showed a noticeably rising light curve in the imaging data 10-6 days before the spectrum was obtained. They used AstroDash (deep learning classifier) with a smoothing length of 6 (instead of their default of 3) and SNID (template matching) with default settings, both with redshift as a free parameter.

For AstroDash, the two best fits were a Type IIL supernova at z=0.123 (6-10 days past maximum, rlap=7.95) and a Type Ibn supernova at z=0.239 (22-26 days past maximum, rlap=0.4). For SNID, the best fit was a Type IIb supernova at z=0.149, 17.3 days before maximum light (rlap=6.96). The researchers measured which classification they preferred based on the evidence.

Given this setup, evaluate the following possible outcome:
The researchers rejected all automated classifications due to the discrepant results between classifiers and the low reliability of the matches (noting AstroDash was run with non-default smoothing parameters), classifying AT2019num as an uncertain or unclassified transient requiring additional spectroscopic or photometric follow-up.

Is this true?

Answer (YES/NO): NO